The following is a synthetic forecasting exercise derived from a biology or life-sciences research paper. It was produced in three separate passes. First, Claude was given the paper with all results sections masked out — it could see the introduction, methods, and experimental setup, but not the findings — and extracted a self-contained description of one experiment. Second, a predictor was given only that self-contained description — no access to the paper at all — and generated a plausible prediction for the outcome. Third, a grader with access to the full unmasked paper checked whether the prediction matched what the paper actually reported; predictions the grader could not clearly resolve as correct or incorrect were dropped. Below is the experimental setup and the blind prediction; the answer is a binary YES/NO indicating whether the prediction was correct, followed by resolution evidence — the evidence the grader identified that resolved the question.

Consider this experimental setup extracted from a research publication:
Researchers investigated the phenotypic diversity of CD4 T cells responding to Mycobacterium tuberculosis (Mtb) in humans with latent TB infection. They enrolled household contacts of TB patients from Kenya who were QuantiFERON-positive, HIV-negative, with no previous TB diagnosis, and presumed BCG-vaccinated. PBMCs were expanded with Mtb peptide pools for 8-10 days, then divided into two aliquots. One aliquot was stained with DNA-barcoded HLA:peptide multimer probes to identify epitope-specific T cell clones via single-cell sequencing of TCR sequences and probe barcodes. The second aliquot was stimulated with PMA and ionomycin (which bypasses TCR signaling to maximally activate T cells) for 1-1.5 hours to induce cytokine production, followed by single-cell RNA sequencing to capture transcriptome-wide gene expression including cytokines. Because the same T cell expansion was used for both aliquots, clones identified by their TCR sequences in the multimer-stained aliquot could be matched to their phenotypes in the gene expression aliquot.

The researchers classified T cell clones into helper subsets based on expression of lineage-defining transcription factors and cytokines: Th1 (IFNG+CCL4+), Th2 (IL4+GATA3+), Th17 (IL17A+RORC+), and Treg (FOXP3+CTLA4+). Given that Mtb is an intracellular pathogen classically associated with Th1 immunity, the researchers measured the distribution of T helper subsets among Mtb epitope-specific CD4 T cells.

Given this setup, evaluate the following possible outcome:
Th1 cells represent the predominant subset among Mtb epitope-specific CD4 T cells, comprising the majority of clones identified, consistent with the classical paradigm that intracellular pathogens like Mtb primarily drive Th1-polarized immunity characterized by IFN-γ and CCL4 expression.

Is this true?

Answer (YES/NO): YES